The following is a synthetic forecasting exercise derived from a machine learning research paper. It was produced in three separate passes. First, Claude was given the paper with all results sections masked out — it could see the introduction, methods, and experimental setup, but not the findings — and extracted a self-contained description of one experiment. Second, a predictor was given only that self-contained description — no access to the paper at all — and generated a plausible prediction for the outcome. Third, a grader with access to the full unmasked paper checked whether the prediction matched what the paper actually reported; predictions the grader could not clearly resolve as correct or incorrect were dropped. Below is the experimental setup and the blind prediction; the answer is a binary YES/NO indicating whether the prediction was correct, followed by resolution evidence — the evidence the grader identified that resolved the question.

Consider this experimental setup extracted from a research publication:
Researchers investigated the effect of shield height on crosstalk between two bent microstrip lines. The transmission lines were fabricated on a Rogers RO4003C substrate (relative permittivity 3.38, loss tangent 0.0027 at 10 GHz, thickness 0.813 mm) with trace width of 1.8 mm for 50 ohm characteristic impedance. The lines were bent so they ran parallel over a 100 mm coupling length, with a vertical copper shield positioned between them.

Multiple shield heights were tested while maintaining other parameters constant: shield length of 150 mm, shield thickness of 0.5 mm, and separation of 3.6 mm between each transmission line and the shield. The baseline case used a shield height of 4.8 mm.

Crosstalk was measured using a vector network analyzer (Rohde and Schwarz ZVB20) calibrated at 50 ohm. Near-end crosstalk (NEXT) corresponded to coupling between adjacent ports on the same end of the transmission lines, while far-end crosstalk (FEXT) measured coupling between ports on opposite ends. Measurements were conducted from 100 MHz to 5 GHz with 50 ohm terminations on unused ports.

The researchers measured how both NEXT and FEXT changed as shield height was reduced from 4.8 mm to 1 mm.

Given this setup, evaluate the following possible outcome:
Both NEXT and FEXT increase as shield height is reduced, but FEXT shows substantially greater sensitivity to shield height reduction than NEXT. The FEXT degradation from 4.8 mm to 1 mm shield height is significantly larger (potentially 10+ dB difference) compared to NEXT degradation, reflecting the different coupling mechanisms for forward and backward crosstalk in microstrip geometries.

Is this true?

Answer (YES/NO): YES